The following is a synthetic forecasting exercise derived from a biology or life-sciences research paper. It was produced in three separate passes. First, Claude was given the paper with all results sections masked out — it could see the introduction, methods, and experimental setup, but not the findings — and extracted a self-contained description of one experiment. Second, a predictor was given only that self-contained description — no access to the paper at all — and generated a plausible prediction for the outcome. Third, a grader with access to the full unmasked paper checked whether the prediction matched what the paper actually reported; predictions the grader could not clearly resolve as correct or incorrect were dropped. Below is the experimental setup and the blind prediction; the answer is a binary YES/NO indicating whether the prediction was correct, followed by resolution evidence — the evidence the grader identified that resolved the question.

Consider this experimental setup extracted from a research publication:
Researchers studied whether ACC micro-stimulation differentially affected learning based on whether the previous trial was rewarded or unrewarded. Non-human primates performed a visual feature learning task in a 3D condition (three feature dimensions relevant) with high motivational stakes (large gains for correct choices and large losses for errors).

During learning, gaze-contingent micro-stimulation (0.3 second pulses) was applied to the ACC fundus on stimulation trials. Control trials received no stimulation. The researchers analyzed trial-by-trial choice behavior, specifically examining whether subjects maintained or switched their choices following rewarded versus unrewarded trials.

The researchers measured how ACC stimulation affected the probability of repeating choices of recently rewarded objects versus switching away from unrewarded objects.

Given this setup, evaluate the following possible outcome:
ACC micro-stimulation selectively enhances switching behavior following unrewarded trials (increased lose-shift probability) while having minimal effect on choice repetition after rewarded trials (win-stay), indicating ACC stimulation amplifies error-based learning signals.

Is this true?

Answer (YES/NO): NO